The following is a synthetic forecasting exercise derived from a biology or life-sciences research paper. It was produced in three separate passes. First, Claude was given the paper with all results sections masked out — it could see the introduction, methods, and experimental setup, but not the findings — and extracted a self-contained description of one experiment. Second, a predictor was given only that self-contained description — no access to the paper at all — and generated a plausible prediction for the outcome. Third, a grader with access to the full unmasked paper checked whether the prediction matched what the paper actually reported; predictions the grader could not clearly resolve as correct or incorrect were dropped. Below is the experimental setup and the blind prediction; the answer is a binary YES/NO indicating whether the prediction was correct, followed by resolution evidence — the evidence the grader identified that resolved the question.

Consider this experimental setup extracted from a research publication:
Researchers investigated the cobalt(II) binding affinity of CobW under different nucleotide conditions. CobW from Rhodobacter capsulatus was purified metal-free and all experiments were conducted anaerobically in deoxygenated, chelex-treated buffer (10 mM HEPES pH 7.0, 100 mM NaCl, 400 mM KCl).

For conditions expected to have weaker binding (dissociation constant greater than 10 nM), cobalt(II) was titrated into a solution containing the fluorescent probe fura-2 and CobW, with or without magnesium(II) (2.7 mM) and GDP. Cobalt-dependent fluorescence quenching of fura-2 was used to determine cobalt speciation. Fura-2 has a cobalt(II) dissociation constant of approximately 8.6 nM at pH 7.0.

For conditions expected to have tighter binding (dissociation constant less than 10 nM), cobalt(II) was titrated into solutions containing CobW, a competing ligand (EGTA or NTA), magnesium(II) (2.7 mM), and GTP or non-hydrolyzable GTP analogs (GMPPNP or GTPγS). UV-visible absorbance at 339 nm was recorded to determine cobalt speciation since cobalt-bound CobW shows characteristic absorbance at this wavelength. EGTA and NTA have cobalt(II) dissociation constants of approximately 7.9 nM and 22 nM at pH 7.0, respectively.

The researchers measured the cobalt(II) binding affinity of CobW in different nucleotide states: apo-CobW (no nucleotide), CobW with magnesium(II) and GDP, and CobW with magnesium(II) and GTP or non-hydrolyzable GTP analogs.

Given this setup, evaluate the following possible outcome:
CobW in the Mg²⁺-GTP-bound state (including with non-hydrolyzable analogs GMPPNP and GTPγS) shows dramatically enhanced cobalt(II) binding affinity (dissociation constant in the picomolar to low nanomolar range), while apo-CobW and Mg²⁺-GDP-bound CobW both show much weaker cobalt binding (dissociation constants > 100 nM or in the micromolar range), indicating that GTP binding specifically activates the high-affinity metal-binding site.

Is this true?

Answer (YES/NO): YES